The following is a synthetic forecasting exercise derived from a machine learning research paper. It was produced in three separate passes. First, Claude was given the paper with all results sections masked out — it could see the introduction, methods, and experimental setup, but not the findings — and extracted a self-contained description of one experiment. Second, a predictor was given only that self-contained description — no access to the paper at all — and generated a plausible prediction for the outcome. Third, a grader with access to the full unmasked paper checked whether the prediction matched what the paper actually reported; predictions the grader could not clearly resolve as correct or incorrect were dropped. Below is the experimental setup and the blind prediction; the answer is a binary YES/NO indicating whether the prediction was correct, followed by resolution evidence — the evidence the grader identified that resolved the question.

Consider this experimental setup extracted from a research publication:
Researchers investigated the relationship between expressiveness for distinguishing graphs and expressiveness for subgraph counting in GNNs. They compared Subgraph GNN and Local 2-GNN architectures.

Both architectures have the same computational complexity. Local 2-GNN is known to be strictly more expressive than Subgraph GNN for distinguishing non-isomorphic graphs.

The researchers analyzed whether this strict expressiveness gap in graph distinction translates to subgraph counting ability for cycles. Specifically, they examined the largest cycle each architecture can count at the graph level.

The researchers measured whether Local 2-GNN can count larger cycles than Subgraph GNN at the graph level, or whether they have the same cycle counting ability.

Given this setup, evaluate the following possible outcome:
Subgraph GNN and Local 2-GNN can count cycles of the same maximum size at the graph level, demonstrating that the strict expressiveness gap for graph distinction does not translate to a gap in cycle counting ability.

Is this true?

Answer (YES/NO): YES